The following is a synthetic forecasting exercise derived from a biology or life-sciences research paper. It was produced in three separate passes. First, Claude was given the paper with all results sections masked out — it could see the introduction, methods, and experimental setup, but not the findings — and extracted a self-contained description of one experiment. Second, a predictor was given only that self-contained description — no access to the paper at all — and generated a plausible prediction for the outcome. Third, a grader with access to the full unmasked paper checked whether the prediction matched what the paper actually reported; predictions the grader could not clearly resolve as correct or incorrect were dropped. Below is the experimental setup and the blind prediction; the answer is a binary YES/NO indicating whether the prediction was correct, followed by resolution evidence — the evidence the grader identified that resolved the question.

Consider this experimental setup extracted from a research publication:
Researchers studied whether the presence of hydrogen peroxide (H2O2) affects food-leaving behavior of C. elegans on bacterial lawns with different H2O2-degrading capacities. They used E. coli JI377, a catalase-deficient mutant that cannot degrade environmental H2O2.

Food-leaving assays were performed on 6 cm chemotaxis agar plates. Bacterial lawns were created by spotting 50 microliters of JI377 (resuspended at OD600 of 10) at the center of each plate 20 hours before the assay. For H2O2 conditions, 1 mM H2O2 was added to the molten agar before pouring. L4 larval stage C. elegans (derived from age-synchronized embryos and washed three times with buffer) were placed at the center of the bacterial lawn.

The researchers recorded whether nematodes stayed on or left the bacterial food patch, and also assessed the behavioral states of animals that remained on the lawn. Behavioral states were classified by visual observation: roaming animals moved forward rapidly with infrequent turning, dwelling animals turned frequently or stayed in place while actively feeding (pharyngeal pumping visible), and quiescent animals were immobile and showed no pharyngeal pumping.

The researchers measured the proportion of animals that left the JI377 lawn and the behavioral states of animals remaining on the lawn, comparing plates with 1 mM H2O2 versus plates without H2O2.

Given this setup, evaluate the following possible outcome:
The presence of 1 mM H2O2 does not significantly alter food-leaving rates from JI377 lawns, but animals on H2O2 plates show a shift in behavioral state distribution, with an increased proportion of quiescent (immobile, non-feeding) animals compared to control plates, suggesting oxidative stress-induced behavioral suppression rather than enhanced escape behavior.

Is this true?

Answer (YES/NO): NO